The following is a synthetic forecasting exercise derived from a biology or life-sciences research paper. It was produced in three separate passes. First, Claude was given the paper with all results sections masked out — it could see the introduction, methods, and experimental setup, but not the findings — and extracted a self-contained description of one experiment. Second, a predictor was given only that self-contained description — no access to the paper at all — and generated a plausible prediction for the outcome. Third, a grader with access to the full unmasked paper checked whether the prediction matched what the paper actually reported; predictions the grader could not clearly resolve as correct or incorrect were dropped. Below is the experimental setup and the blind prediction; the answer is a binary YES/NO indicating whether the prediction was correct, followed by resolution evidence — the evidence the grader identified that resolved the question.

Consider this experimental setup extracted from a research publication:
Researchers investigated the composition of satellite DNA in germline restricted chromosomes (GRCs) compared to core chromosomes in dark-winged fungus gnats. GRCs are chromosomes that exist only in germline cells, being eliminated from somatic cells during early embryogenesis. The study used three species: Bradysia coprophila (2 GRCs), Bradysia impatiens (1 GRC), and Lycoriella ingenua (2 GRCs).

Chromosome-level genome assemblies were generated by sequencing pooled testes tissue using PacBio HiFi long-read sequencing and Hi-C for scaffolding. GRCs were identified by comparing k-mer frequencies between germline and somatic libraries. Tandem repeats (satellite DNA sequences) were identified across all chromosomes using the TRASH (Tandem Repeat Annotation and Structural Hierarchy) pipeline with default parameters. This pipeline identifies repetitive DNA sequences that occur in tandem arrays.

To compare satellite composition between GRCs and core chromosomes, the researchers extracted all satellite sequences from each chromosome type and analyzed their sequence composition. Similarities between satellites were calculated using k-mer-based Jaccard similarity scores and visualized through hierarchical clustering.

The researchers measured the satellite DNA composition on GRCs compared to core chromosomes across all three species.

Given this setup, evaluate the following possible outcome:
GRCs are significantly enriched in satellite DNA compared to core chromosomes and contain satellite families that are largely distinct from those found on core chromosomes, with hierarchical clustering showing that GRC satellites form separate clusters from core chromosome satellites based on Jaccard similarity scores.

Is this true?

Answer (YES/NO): NO